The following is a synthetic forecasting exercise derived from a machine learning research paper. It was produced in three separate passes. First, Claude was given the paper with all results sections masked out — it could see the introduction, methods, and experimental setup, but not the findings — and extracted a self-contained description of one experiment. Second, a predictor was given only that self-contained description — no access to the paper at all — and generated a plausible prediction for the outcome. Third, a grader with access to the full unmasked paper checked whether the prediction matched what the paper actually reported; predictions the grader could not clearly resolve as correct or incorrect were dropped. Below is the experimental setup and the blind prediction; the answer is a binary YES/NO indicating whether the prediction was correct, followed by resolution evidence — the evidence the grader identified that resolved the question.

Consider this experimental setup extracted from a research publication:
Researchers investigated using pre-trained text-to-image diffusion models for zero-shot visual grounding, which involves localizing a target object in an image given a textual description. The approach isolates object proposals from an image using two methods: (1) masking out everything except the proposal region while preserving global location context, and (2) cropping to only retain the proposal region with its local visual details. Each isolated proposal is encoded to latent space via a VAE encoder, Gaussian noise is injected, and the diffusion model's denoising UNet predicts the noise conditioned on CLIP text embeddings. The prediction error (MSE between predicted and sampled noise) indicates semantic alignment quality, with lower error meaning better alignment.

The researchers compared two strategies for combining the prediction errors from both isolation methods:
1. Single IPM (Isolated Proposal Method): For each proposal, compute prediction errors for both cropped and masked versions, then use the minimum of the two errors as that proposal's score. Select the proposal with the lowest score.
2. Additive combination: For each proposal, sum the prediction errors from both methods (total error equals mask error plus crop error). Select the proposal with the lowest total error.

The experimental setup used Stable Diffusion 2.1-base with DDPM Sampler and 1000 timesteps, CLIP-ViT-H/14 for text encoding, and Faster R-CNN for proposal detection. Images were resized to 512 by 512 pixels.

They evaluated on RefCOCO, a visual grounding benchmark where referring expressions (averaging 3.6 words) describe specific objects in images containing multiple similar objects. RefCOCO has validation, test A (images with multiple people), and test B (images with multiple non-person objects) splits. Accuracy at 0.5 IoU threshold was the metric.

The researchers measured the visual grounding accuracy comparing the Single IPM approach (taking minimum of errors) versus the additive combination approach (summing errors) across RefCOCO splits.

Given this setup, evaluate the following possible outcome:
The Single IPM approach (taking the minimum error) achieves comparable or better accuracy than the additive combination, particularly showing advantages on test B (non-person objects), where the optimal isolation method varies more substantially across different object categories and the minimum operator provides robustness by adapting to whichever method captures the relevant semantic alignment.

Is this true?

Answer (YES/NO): NO